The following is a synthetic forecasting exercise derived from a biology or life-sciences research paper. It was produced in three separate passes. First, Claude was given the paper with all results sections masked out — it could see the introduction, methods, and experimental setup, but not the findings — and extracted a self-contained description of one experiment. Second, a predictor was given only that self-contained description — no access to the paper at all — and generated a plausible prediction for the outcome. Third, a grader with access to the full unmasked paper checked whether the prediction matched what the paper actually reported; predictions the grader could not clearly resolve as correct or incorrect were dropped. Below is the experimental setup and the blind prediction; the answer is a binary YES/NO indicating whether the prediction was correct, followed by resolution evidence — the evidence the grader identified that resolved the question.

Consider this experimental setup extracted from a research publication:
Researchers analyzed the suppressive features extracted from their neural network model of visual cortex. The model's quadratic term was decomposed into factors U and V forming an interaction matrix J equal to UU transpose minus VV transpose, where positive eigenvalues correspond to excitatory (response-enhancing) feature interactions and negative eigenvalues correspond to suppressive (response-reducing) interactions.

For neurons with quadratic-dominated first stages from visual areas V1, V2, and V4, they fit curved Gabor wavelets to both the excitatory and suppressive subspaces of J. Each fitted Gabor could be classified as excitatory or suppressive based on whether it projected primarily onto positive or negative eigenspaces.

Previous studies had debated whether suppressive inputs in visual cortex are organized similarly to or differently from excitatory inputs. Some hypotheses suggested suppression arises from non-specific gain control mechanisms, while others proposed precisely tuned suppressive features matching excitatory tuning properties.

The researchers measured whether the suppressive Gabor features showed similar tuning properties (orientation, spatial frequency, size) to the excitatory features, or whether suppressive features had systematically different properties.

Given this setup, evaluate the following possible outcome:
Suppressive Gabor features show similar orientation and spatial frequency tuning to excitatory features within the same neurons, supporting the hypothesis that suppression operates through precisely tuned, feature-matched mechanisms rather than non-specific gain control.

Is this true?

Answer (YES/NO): NO